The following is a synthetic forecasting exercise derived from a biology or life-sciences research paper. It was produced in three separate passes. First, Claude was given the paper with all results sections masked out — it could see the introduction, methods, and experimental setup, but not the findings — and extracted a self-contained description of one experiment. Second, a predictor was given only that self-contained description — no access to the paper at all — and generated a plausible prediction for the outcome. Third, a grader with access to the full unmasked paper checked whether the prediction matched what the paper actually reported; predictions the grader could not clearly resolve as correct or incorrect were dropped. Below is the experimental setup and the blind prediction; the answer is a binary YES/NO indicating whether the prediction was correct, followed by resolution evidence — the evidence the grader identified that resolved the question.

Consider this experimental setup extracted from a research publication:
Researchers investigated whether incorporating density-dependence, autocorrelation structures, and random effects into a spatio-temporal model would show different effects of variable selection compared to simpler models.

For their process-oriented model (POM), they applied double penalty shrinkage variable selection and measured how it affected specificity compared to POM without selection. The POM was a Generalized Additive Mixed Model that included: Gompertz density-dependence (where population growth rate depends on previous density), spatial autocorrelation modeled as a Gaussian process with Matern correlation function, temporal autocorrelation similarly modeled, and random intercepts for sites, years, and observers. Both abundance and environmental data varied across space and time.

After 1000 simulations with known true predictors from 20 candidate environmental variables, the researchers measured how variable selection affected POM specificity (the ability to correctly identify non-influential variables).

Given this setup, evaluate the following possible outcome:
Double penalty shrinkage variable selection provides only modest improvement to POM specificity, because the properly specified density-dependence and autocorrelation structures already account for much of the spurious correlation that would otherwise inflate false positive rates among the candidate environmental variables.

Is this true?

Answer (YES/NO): NO